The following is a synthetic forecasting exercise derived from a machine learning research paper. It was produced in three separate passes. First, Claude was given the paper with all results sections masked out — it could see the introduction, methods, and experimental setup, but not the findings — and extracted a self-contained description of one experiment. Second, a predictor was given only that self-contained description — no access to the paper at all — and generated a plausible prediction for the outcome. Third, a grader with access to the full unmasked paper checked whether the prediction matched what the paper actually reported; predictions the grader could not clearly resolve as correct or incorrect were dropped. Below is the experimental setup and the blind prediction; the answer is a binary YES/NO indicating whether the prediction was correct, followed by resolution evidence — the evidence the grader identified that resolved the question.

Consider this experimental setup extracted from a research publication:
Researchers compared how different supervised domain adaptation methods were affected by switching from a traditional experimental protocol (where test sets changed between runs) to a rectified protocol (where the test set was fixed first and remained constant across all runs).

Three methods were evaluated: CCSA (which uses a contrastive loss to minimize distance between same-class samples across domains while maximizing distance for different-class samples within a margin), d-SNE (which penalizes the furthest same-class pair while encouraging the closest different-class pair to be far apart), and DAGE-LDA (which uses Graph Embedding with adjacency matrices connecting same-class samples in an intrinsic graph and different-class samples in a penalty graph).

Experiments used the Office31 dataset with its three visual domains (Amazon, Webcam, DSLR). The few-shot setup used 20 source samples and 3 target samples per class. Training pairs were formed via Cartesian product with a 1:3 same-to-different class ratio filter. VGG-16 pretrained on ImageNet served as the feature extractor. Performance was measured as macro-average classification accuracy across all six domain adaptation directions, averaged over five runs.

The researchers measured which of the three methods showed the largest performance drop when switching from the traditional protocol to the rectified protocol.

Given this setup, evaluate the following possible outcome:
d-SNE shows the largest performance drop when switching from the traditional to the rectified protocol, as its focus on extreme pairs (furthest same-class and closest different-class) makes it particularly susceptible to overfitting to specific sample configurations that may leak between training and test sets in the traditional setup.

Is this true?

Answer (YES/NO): YES